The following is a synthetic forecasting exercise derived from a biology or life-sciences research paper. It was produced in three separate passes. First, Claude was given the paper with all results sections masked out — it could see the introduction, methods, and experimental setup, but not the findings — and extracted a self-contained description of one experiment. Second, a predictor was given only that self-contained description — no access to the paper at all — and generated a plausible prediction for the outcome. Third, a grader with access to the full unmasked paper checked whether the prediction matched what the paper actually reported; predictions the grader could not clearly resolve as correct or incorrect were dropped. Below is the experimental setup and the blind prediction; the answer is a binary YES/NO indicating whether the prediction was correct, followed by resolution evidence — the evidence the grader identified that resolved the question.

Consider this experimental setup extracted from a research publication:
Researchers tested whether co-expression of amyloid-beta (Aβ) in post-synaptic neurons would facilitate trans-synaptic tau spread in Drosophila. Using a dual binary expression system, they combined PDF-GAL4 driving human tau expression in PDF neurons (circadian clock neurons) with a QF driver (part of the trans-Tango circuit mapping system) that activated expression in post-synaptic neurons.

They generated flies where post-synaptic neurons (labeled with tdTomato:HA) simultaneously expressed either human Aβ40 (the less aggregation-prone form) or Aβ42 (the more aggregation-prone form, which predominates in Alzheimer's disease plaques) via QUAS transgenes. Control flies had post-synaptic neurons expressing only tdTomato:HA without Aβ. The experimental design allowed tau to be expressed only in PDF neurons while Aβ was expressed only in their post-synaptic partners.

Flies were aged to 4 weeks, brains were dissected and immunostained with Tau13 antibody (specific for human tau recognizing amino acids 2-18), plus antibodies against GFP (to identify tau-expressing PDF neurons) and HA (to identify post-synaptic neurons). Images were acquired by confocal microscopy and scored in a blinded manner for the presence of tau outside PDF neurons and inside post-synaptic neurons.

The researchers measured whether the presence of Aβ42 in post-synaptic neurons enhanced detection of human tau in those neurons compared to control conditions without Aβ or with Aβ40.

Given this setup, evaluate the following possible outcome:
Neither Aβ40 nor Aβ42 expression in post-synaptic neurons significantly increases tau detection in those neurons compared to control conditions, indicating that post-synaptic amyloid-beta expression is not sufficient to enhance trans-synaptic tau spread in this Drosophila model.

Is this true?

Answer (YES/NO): YES